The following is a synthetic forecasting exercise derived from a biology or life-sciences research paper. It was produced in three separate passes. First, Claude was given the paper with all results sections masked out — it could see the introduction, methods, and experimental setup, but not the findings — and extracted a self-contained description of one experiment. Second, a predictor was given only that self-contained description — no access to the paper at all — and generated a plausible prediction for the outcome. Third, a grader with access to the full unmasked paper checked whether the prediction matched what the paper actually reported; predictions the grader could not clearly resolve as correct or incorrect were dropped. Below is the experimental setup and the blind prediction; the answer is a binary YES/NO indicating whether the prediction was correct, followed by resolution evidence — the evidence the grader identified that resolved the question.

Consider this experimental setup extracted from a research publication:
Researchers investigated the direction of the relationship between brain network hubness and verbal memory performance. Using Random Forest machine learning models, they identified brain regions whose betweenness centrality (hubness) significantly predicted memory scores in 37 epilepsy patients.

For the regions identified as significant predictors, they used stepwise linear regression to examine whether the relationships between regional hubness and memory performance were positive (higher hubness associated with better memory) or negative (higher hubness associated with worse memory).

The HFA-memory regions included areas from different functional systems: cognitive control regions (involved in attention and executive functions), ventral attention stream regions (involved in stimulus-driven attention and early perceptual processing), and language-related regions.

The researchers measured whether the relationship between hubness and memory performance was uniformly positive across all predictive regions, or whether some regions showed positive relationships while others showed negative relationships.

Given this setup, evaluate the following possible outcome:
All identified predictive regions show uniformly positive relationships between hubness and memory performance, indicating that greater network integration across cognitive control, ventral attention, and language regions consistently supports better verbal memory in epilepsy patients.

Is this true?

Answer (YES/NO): NO